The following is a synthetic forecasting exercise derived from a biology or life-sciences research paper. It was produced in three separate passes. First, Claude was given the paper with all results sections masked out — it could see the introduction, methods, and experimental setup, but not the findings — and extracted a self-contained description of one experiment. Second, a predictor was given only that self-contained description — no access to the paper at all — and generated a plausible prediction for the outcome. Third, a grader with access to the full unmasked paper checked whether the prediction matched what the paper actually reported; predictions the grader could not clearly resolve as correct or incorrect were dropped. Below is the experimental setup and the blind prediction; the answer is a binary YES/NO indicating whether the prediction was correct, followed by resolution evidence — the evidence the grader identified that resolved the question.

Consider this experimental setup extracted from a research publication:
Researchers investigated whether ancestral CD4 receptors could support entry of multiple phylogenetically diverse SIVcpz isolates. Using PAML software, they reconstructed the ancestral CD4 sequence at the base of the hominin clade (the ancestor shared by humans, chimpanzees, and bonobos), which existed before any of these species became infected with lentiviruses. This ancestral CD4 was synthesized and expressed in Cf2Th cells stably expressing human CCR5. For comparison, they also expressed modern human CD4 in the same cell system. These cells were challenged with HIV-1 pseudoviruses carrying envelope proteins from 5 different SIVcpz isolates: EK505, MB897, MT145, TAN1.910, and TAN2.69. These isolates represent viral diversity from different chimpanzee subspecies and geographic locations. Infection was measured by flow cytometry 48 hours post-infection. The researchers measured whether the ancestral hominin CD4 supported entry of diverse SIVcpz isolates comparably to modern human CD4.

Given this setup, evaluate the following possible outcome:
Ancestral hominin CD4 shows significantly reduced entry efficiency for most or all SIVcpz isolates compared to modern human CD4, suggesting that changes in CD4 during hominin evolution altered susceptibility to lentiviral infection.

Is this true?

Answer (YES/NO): NO